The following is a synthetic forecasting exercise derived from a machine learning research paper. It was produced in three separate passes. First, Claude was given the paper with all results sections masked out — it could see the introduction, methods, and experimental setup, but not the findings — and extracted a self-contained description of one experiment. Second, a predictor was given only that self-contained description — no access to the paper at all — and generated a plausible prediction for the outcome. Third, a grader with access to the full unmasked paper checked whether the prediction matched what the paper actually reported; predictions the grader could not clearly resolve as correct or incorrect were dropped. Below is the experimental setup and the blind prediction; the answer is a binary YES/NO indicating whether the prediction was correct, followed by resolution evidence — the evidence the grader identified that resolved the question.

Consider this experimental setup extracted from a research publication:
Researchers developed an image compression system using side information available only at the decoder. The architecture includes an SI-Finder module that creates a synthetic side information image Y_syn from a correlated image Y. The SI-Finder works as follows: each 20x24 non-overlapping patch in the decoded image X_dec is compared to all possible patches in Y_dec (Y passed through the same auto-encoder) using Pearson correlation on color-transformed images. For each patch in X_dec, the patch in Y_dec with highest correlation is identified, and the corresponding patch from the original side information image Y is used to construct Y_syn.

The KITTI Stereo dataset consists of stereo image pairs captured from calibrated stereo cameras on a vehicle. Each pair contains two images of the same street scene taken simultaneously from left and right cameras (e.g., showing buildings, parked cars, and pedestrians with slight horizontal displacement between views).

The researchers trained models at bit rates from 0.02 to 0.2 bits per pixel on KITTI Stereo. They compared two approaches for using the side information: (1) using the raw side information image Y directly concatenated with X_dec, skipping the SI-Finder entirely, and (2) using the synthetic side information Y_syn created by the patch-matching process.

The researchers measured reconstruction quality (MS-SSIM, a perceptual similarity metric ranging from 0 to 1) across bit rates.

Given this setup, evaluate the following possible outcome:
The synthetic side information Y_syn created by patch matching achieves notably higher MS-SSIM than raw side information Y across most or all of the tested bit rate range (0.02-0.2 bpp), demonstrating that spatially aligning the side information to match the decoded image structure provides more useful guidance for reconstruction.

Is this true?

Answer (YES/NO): YES